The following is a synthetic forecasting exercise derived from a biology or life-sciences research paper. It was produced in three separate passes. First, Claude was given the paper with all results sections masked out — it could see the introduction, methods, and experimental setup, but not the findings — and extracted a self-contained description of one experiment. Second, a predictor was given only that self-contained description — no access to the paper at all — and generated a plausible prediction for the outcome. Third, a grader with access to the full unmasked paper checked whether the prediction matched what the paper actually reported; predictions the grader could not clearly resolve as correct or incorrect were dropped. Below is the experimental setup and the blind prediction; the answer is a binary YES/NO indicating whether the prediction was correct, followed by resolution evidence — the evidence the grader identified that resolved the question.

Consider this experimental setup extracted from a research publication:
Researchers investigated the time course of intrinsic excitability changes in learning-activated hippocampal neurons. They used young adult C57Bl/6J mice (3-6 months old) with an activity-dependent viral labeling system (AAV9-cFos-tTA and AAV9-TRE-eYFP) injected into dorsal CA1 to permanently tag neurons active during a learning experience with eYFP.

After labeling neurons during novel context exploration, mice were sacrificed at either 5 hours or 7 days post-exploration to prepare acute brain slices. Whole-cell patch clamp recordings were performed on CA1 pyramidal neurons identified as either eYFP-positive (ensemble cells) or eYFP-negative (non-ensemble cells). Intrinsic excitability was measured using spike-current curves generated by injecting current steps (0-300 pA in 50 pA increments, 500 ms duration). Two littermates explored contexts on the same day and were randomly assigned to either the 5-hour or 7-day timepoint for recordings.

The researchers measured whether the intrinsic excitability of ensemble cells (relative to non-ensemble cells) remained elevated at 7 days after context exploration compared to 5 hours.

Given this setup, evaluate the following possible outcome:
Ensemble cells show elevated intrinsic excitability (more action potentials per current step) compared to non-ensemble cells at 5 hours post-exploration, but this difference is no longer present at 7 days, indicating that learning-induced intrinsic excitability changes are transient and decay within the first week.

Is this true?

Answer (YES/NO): YES